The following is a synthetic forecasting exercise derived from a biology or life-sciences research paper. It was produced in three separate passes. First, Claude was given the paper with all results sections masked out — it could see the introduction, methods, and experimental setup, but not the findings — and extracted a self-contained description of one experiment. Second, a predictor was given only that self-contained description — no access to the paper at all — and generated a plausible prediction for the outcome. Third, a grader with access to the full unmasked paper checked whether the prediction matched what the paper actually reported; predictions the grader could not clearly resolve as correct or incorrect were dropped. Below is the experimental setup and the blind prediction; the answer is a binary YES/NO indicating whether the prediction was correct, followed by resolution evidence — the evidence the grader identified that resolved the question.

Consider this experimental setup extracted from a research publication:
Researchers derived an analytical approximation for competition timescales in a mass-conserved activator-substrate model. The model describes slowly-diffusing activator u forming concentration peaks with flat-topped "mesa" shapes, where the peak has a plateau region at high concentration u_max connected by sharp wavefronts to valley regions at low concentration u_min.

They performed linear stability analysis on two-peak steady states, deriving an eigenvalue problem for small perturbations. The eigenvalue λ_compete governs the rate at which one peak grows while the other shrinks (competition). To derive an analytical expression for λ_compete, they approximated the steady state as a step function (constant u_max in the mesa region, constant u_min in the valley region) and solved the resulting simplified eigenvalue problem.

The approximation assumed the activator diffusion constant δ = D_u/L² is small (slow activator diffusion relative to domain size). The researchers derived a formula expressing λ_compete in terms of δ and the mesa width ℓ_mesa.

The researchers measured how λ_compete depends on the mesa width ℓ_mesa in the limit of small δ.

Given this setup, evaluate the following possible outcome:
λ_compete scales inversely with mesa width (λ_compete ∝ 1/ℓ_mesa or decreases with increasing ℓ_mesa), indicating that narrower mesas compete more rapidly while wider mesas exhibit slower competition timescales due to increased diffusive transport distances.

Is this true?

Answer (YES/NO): NO